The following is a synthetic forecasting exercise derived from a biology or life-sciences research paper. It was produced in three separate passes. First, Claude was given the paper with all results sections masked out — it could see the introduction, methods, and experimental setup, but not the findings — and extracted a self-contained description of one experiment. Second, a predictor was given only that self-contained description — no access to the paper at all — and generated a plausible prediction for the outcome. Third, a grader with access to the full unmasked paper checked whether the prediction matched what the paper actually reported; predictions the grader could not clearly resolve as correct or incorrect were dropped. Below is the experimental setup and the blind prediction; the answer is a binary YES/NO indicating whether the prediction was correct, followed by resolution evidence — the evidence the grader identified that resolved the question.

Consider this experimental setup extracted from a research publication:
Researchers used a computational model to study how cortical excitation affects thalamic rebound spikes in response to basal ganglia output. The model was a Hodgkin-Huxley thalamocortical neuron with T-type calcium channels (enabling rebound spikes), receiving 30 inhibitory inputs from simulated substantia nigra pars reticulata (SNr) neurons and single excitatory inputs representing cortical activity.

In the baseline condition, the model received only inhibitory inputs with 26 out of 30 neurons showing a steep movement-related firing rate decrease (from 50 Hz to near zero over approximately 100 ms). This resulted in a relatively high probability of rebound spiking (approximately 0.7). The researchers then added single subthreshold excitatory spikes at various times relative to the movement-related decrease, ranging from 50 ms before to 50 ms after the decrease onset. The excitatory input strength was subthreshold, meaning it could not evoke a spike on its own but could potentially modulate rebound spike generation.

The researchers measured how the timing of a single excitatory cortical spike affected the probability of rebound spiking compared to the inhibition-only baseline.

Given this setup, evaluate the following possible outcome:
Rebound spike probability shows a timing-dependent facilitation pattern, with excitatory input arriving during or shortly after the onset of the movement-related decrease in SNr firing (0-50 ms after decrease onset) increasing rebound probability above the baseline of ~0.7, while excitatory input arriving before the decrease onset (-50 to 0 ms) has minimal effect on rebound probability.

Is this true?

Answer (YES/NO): NO